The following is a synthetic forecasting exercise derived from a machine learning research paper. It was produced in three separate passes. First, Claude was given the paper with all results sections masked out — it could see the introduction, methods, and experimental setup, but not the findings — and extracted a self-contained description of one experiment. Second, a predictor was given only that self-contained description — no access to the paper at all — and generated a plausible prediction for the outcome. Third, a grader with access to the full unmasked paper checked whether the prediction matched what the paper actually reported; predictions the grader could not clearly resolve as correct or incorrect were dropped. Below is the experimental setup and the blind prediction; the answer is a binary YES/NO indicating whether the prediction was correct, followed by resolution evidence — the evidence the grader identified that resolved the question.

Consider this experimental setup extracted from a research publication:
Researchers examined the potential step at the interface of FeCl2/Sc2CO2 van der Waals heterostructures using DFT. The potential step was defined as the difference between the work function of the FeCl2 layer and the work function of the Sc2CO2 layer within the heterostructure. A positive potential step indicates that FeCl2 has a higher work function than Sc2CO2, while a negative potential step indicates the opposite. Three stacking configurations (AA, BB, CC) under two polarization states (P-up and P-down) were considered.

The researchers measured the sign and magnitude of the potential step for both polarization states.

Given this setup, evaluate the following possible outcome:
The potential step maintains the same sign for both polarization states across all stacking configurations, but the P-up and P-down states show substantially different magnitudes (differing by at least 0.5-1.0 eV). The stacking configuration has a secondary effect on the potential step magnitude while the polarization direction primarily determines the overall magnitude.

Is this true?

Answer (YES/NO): NO